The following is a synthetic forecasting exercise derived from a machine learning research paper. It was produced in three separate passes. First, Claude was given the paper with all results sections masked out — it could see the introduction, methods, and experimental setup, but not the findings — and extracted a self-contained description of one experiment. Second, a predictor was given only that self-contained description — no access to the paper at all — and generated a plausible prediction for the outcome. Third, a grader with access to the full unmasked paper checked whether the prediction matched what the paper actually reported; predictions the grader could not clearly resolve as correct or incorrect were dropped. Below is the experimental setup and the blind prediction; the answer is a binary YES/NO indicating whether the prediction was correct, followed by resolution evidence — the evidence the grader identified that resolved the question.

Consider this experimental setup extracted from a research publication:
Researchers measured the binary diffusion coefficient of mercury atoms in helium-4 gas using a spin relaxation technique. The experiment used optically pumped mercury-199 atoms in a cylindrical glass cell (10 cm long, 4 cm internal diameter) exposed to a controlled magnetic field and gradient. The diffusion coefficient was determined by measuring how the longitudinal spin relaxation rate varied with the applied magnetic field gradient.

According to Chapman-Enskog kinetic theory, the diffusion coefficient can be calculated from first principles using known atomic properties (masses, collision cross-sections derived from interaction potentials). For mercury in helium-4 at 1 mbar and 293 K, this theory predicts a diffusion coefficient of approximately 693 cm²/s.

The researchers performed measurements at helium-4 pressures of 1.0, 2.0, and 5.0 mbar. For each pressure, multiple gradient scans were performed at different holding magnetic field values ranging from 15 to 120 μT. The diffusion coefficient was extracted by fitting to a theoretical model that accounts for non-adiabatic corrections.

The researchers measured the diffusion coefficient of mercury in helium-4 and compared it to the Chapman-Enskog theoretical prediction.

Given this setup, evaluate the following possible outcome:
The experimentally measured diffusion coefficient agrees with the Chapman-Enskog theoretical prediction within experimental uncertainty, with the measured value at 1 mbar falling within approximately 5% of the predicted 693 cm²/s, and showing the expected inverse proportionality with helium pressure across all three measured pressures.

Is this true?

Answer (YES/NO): NO